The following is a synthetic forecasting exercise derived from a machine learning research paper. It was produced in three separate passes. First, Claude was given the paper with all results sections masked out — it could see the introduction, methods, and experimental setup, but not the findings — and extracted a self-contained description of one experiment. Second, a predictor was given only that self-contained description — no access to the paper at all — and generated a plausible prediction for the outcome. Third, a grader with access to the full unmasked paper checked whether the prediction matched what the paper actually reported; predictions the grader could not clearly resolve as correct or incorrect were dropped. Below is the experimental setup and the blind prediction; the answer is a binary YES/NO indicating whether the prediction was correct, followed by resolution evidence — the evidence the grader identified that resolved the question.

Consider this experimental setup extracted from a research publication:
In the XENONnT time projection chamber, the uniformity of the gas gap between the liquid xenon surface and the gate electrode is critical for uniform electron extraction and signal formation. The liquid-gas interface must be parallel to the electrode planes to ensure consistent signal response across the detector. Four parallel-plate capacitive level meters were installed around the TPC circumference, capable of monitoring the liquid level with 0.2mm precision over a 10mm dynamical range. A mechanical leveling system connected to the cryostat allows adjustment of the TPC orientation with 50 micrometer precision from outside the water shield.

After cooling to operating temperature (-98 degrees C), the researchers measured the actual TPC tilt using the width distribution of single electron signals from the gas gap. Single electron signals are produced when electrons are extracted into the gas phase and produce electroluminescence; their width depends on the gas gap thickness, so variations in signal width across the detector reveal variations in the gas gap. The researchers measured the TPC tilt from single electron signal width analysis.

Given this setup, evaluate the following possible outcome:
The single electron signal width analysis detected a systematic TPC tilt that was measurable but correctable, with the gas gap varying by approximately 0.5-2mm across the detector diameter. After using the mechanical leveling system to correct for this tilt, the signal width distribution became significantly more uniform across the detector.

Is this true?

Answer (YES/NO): NO